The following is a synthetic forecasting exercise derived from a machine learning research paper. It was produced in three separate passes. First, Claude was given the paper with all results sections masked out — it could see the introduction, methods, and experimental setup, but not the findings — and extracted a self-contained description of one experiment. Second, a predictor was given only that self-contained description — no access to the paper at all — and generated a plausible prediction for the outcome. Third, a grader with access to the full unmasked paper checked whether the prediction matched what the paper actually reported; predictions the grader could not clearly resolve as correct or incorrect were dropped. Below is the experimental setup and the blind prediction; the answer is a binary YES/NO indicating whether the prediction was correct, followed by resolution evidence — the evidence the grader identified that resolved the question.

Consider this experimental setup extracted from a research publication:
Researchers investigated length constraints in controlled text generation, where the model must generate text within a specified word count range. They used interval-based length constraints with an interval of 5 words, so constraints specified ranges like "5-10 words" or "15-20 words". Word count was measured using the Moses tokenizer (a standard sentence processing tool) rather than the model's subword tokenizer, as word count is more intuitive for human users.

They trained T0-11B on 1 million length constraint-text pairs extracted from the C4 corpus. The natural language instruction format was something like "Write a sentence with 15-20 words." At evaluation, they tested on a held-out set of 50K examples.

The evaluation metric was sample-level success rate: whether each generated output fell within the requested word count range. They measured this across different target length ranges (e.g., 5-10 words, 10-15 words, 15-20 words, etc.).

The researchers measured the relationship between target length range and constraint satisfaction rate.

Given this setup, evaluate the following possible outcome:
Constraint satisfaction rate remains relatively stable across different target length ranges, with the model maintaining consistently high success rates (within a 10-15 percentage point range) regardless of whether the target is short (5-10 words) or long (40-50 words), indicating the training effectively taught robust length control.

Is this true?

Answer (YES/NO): YES